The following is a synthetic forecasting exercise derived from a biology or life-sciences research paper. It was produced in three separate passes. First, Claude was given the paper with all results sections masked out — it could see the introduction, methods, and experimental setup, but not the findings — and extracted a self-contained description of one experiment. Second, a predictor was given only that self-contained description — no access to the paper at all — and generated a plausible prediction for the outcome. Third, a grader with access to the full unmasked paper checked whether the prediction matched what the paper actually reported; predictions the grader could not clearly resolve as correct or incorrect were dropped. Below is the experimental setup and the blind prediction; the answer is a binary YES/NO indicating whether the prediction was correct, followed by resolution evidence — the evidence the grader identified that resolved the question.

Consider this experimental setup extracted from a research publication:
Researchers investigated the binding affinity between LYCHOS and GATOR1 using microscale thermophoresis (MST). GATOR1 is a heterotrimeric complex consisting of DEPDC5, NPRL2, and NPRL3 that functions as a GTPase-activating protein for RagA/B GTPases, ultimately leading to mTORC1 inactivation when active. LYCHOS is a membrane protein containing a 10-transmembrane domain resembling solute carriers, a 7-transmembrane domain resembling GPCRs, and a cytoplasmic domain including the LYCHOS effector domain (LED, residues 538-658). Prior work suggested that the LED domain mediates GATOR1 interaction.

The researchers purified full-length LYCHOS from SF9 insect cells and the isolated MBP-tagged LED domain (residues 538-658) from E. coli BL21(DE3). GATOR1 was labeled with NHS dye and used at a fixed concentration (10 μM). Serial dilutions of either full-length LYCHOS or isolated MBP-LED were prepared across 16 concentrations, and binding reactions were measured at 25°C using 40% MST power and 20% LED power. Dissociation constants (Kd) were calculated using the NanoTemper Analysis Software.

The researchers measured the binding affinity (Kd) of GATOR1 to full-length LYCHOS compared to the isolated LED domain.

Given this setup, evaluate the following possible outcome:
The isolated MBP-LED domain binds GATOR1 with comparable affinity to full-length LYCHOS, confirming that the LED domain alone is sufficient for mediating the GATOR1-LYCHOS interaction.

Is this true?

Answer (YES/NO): YES